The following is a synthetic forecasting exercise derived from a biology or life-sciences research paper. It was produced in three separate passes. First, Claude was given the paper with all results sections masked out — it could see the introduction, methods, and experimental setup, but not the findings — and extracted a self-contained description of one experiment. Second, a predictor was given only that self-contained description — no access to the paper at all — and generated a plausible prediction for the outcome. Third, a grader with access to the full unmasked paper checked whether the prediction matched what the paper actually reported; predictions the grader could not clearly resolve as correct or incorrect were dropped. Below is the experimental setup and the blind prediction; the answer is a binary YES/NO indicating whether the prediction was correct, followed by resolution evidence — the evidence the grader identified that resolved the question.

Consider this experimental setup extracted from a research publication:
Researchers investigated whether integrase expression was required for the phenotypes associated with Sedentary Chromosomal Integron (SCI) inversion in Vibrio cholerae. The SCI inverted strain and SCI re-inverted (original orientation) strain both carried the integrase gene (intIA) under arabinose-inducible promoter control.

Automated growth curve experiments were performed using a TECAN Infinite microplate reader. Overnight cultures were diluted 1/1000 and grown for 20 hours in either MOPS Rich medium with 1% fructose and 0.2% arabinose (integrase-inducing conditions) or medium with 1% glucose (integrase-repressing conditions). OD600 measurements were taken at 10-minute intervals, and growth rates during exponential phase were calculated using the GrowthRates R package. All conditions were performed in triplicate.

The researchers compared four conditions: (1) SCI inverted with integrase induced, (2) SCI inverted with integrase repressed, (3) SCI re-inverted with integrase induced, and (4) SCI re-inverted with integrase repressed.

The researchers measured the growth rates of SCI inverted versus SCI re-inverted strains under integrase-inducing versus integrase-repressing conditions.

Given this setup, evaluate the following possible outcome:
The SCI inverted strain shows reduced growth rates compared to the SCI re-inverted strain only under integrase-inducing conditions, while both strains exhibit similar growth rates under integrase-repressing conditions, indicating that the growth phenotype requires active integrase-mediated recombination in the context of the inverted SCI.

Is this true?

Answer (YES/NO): YES